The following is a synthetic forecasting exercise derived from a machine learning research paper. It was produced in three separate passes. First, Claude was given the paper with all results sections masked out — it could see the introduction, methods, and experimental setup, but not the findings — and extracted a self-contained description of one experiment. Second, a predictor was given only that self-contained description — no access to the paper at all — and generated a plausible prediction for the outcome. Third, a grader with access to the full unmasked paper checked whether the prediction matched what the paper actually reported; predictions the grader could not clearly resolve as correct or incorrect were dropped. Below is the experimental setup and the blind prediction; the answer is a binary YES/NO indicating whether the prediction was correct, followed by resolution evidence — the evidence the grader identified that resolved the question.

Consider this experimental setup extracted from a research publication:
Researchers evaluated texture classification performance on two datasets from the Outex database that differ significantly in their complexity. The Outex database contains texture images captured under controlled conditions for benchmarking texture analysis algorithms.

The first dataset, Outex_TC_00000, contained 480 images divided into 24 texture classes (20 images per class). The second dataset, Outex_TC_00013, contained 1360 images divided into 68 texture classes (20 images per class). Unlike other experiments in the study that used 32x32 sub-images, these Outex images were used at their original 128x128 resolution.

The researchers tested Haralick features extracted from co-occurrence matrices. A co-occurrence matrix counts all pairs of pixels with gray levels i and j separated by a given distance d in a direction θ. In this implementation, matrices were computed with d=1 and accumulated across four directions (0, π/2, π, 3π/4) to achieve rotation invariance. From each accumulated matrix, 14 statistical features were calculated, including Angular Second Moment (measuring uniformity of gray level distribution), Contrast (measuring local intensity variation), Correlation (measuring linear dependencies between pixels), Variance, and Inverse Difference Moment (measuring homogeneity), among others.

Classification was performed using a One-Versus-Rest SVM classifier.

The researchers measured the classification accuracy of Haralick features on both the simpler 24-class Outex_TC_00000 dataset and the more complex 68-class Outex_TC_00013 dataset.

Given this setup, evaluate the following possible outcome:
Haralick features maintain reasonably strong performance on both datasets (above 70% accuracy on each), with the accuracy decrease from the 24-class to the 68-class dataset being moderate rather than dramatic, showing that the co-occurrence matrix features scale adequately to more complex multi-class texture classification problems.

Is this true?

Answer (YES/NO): NO